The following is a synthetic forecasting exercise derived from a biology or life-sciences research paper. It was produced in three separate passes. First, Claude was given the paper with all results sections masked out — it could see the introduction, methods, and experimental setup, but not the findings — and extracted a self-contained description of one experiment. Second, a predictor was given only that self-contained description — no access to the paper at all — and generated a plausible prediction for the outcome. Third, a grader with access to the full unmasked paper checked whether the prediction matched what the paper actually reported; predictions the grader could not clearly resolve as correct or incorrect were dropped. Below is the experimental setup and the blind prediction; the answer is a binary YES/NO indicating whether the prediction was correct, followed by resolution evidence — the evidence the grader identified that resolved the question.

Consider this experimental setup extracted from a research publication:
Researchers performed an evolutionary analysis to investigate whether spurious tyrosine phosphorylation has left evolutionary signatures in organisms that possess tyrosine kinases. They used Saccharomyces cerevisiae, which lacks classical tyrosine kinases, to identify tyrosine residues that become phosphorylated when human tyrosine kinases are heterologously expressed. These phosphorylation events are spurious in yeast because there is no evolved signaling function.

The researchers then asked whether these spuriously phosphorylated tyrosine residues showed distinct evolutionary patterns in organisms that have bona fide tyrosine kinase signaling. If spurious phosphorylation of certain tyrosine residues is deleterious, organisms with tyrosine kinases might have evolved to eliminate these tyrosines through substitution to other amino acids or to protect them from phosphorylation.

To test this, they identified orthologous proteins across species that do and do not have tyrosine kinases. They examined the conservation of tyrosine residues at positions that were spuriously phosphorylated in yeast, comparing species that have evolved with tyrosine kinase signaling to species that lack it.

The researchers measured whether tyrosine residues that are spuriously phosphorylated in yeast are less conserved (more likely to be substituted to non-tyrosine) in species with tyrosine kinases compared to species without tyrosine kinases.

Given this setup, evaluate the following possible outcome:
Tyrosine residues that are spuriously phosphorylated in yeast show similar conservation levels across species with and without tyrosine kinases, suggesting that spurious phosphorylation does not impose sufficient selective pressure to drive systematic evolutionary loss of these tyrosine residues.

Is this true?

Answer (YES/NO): YES